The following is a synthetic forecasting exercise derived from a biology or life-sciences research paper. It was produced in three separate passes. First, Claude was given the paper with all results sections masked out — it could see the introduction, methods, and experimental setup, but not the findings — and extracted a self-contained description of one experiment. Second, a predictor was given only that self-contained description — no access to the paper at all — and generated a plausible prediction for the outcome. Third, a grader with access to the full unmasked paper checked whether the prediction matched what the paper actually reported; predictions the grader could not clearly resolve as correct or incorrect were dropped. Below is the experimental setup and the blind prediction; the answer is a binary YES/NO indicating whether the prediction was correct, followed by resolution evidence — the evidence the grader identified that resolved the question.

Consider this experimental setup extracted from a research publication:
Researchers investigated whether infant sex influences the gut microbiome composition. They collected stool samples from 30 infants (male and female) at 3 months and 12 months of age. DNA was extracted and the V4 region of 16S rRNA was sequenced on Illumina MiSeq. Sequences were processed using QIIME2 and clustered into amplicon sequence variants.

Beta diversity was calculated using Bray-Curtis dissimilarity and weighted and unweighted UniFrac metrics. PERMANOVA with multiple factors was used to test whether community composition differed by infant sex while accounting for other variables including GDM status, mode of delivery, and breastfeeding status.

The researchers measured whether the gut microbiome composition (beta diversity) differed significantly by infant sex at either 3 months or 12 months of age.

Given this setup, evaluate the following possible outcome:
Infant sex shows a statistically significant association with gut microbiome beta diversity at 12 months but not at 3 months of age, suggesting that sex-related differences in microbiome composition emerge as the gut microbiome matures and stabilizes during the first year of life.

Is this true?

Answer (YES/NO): NO